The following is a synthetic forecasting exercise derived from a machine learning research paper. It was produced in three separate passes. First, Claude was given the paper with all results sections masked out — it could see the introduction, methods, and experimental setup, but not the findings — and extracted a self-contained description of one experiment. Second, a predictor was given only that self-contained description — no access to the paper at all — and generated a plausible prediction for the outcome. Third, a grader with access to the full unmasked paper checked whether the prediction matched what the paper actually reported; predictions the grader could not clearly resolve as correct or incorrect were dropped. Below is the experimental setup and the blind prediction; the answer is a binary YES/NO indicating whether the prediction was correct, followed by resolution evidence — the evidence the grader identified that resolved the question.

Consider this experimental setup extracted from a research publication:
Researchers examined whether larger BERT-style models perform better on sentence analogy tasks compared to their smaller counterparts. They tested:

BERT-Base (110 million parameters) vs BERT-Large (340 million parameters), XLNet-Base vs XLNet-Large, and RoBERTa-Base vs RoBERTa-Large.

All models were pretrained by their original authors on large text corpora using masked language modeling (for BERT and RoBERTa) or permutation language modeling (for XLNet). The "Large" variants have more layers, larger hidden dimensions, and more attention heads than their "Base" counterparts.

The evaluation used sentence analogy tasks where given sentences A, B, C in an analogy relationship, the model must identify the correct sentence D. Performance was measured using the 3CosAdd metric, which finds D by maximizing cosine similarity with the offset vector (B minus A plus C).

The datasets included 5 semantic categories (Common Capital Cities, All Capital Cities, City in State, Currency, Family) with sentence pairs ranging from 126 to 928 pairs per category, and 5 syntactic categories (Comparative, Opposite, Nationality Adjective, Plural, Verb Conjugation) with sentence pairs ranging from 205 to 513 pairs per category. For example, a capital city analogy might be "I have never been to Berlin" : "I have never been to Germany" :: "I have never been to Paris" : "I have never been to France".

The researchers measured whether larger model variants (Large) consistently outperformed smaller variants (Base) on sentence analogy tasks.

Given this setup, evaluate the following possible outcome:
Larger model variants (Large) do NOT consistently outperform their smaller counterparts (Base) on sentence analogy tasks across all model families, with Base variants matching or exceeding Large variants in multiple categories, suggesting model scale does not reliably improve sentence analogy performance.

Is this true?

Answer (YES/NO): YES